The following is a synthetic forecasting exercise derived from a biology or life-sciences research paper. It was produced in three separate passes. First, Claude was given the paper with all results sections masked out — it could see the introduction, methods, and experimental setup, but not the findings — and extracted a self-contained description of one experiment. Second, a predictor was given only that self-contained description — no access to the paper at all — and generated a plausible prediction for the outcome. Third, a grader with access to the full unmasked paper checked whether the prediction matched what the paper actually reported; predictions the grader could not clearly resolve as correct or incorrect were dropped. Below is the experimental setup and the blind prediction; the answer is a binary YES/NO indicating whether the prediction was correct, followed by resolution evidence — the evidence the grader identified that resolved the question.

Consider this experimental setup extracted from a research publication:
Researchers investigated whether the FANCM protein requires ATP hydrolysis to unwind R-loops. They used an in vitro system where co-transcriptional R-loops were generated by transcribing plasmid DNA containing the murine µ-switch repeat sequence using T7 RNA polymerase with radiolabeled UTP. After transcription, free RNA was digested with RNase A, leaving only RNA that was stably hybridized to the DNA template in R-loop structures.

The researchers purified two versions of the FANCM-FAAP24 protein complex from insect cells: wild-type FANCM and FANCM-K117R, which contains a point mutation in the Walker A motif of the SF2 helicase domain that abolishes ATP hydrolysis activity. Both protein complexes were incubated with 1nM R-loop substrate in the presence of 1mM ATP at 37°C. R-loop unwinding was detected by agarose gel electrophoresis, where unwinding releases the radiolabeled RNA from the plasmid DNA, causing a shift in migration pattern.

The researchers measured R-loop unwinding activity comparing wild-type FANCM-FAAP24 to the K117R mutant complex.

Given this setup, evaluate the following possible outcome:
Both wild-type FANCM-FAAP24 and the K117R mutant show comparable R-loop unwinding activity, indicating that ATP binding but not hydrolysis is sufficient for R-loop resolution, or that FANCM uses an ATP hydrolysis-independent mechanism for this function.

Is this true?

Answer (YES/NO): NO